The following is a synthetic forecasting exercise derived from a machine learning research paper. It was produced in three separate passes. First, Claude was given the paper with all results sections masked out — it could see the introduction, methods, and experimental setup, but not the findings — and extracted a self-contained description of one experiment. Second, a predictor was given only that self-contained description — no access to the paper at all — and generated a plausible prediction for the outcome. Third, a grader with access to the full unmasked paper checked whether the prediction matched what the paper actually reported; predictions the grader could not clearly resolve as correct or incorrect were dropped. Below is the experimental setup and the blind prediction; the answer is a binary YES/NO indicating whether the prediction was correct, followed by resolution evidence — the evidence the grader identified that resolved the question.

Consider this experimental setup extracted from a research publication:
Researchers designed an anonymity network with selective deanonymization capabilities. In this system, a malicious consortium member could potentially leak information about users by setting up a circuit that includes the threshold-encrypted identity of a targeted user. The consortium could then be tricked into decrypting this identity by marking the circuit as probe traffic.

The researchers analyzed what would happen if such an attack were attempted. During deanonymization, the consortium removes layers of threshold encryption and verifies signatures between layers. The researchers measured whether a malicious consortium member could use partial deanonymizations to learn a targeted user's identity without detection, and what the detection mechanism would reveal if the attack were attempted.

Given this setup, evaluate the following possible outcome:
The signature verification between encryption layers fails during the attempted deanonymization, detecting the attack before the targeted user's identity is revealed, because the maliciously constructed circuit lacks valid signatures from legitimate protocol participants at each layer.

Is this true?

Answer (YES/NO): YES